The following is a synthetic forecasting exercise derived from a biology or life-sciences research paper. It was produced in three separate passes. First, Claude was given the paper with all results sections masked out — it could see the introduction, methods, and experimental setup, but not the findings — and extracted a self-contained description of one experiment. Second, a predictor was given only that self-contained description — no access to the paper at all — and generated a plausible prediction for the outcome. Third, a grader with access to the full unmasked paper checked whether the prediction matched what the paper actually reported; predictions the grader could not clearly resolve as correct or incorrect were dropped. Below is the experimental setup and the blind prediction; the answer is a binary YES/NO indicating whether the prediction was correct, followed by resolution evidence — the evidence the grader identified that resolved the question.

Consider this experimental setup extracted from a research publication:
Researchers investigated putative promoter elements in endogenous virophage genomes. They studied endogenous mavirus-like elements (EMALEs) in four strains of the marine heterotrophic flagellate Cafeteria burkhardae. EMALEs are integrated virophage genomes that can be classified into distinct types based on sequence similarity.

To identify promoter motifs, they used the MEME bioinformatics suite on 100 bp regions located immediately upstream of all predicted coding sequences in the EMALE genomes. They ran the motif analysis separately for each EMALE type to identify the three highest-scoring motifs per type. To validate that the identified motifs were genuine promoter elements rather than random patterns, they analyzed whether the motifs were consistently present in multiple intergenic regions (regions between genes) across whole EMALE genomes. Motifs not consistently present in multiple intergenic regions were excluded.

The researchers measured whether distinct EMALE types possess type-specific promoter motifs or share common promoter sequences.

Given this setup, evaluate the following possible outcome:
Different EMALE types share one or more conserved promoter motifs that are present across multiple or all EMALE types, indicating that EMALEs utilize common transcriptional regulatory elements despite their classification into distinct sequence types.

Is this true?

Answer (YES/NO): NO